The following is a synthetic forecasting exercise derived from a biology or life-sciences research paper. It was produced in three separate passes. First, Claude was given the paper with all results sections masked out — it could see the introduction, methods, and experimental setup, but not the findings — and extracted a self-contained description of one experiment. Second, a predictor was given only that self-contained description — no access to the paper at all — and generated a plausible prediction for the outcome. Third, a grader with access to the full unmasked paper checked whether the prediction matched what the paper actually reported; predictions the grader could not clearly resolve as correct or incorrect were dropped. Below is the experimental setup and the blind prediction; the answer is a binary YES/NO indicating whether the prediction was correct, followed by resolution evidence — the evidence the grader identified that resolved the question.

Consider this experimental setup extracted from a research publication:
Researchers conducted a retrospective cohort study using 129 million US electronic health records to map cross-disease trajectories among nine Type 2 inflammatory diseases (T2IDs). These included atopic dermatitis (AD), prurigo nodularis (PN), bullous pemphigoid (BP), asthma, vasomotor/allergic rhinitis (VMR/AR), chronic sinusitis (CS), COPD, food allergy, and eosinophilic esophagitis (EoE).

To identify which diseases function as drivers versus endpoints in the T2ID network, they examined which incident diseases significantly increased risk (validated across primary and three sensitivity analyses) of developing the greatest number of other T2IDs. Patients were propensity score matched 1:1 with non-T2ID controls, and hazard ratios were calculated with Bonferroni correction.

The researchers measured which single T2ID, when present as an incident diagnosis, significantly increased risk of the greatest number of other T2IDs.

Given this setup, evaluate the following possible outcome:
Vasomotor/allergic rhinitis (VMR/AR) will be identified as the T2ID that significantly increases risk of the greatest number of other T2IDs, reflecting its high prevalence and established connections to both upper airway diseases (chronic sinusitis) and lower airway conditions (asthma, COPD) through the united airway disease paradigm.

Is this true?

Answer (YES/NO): NO